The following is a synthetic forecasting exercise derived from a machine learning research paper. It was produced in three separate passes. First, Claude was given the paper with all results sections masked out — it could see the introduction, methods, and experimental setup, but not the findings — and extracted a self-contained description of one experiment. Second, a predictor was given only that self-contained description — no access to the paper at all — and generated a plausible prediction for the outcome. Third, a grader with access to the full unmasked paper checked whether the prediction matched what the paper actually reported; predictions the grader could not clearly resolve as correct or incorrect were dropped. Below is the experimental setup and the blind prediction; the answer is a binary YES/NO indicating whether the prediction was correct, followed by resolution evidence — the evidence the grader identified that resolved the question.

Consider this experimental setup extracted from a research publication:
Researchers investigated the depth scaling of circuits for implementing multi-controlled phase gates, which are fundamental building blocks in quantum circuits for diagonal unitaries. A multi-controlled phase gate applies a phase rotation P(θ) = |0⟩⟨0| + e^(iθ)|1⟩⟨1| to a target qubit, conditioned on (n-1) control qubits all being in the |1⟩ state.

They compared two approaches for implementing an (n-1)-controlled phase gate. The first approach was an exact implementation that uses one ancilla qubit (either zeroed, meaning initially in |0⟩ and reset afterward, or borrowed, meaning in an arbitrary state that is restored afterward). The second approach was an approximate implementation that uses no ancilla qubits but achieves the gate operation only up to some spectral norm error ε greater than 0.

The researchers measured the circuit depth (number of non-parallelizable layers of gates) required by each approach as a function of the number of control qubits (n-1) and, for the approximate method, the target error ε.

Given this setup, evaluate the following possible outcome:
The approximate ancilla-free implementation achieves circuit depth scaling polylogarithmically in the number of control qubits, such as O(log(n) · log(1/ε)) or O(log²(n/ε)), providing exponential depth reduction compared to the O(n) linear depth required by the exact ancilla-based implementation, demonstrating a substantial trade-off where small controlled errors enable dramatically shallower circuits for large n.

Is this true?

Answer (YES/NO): NO